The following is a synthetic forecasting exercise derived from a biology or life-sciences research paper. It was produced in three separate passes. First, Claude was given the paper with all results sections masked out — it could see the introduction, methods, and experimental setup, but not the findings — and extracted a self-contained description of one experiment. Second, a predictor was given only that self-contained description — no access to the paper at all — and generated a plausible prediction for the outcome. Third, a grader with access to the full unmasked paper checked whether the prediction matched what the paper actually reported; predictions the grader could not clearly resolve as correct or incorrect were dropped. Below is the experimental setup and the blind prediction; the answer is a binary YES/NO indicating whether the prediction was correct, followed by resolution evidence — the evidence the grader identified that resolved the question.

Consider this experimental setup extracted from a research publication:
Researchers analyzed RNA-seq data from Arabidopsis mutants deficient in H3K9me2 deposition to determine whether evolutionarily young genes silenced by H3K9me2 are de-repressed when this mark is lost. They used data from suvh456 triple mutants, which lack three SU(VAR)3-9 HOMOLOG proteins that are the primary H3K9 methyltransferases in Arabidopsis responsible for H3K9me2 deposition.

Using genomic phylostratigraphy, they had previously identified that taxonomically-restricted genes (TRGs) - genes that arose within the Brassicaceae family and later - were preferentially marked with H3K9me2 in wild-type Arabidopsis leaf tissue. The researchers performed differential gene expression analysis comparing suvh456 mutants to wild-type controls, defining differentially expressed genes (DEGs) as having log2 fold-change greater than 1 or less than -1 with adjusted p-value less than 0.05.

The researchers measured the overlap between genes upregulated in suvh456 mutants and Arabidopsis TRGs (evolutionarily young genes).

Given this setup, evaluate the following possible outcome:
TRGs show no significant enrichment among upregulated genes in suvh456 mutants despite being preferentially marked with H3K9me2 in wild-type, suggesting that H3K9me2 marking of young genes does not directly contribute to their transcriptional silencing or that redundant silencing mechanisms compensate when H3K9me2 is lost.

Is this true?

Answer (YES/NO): NO